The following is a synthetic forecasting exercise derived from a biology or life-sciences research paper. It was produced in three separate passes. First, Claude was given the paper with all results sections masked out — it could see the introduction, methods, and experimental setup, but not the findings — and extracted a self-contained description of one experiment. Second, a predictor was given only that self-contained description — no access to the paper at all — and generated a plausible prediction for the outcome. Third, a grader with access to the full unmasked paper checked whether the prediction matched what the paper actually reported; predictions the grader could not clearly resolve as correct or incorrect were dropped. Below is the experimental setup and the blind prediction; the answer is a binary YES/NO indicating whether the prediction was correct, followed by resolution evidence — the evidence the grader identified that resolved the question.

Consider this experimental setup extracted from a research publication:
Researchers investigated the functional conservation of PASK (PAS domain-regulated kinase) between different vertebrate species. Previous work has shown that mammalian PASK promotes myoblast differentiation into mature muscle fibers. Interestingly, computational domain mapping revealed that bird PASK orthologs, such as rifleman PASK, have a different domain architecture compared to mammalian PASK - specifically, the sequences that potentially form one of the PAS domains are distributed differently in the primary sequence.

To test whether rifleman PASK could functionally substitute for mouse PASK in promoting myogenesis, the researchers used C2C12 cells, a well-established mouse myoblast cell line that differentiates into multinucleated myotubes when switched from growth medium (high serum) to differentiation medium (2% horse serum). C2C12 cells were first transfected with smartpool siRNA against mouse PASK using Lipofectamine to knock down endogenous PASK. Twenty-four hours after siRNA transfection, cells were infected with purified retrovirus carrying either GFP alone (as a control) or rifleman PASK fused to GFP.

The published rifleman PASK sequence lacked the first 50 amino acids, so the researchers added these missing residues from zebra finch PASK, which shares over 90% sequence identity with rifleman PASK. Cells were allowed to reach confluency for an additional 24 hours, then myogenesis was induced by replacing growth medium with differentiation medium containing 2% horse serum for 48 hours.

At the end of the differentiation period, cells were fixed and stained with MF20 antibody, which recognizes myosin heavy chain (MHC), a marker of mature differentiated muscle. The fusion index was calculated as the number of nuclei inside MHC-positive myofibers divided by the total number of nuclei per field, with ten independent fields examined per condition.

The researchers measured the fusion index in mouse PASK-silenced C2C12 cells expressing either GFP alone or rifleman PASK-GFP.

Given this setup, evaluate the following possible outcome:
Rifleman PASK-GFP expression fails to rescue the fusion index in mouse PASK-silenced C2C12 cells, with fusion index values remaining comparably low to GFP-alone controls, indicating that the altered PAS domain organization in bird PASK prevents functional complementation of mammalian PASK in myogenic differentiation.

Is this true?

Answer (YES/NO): NO